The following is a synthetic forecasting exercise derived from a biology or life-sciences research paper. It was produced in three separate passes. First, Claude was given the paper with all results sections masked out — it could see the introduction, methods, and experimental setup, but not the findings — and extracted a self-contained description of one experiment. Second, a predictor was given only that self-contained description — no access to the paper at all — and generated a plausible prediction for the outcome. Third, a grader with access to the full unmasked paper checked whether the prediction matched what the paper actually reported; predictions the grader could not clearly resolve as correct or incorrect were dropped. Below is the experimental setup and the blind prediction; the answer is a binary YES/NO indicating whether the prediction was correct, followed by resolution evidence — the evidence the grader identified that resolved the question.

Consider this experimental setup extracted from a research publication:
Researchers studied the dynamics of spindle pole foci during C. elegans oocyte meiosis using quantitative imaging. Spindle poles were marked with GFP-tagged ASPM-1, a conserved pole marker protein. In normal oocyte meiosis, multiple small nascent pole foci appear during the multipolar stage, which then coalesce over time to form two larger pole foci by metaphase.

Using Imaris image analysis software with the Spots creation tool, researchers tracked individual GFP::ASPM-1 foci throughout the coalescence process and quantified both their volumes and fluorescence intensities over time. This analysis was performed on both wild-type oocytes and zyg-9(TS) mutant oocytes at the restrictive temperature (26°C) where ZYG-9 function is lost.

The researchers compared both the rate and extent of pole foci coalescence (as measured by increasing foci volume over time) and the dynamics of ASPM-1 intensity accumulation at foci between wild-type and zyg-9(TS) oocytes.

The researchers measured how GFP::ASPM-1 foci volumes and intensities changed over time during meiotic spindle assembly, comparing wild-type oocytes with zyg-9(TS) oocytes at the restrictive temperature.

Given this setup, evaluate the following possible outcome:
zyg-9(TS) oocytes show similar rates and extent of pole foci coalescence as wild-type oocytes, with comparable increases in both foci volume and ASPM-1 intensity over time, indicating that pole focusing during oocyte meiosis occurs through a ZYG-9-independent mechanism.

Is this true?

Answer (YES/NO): NO